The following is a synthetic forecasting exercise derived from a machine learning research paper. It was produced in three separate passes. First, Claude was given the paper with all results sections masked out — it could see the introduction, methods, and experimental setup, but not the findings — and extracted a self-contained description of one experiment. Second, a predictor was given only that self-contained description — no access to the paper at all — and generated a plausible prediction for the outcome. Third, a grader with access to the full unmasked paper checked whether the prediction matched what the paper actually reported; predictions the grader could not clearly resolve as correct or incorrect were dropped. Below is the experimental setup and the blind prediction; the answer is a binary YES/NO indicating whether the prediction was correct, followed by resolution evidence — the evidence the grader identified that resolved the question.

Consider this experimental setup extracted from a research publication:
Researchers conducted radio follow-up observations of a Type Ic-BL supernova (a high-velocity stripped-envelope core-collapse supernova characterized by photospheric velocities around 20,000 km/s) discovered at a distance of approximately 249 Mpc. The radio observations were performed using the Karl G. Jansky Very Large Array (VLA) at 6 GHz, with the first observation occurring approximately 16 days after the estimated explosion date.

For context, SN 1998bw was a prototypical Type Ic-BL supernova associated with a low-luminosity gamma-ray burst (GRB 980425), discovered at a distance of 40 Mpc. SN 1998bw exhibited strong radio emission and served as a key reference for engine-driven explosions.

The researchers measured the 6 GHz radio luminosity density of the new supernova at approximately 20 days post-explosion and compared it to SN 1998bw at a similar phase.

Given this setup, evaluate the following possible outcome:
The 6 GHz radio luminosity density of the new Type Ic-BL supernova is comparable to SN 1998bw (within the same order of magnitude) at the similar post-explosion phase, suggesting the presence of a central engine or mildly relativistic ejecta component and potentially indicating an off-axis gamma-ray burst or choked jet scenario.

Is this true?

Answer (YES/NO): NO